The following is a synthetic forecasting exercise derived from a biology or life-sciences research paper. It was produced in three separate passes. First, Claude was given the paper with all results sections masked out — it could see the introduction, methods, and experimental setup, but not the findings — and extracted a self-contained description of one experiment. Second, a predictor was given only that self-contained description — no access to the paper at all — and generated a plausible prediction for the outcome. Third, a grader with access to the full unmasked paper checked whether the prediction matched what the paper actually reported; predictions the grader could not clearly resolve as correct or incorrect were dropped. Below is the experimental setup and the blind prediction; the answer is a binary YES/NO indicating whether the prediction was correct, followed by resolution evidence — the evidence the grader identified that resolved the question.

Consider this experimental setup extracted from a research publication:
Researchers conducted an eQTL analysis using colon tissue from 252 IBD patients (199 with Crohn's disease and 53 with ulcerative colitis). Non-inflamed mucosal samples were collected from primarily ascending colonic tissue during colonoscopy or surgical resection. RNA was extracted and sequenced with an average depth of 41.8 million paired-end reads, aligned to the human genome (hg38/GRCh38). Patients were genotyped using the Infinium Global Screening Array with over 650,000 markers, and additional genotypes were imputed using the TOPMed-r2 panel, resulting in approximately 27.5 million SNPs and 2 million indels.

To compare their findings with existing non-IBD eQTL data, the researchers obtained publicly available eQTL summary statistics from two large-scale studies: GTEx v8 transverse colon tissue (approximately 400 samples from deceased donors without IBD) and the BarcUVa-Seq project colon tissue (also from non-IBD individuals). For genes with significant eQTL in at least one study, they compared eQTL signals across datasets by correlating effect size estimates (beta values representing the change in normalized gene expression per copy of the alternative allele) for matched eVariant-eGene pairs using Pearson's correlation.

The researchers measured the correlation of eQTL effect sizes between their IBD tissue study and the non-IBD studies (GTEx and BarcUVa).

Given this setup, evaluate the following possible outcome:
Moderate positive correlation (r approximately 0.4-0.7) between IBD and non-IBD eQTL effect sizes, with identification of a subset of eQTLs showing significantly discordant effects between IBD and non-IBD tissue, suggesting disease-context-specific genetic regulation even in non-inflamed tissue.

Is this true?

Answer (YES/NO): NO